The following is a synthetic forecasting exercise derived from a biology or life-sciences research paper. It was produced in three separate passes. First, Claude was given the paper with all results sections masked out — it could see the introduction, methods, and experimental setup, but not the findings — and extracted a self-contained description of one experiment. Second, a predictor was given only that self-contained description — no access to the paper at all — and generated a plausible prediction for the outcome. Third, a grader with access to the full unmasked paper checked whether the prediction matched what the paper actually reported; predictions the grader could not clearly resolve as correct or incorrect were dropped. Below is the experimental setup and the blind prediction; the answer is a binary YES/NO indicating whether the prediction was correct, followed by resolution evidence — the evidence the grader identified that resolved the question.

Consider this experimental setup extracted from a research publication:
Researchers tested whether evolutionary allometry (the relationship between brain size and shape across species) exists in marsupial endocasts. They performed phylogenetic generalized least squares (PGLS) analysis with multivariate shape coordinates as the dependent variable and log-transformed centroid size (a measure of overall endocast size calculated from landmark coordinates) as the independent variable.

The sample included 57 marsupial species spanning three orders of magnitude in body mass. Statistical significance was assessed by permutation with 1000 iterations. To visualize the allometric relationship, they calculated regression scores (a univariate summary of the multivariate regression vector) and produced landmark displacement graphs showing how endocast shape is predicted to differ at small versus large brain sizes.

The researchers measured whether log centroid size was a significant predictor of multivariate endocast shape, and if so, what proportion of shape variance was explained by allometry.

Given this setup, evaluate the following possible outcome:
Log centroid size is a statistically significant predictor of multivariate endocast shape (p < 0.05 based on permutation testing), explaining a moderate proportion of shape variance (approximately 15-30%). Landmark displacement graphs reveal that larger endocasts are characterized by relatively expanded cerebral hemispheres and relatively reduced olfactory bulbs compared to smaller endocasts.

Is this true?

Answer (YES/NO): NO